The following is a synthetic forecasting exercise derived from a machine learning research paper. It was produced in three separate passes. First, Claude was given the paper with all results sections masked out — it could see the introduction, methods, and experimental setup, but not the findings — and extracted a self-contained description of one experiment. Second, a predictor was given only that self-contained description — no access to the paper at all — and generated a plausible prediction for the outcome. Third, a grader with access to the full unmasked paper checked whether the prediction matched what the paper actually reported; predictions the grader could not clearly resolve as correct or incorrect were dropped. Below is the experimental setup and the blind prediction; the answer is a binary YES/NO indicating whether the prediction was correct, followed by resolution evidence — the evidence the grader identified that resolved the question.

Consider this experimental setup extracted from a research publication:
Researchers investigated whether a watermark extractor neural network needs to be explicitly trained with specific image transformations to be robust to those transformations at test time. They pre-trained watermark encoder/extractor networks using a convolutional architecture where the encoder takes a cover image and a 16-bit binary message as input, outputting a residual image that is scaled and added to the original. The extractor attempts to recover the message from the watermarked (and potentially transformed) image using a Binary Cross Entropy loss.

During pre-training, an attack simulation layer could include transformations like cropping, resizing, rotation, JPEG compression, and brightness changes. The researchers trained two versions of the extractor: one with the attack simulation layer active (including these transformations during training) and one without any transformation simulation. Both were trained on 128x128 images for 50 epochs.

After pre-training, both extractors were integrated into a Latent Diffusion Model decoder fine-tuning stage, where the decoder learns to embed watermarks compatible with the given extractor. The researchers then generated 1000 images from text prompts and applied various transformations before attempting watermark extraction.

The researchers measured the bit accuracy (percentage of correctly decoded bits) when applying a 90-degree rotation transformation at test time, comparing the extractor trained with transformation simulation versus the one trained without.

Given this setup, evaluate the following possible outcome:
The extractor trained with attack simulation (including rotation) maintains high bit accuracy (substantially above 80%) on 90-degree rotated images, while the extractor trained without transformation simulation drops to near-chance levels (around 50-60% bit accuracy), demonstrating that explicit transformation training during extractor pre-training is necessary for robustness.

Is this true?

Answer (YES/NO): YES